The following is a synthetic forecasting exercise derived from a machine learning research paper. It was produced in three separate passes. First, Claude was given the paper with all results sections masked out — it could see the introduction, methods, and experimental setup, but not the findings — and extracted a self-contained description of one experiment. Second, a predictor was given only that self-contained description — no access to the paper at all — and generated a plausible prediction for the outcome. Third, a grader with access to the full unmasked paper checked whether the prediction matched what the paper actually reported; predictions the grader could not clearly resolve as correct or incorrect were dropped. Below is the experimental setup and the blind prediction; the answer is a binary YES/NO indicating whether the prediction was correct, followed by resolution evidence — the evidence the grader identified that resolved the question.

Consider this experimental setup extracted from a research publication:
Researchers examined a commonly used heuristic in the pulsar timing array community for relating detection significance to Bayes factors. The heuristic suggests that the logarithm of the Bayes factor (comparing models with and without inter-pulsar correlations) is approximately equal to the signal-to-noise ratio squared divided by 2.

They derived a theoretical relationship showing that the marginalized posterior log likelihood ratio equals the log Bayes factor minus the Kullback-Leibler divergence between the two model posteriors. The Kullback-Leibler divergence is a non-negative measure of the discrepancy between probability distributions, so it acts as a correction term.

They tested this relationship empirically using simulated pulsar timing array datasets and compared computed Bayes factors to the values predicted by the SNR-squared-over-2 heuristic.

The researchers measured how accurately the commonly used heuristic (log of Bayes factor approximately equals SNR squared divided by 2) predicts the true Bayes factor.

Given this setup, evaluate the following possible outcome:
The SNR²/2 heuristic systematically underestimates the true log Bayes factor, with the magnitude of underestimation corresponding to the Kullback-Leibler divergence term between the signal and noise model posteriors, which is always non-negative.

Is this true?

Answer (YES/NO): NO